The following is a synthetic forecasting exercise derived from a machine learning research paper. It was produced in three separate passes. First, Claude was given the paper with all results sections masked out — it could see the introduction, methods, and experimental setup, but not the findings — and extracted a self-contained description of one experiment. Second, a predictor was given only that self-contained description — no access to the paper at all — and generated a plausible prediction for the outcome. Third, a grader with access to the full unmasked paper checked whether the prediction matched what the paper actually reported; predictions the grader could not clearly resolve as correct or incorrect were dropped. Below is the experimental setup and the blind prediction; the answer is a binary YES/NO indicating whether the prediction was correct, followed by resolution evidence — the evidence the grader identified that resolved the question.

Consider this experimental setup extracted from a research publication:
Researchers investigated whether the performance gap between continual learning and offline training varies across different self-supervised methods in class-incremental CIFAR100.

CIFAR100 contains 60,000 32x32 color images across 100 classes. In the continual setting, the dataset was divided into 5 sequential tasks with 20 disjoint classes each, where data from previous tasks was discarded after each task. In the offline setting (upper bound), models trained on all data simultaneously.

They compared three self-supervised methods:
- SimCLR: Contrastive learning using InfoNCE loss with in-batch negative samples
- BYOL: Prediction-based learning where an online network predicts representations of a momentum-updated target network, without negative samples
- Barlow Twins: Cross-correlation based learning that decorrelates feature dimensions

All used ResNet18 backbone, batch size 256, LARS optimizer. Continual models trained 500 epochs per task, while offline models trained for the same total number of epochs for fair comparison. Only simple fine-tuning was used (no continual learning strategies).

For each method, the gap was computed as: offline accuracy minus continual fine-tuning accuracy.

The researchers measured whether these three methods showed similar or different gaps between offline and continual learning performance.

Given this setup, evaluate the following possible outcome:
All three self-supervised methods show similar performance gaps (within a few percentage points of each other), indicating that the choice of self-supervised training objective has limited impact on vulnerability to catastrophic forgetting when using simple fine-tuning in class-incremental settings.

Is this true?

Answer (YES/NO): NO